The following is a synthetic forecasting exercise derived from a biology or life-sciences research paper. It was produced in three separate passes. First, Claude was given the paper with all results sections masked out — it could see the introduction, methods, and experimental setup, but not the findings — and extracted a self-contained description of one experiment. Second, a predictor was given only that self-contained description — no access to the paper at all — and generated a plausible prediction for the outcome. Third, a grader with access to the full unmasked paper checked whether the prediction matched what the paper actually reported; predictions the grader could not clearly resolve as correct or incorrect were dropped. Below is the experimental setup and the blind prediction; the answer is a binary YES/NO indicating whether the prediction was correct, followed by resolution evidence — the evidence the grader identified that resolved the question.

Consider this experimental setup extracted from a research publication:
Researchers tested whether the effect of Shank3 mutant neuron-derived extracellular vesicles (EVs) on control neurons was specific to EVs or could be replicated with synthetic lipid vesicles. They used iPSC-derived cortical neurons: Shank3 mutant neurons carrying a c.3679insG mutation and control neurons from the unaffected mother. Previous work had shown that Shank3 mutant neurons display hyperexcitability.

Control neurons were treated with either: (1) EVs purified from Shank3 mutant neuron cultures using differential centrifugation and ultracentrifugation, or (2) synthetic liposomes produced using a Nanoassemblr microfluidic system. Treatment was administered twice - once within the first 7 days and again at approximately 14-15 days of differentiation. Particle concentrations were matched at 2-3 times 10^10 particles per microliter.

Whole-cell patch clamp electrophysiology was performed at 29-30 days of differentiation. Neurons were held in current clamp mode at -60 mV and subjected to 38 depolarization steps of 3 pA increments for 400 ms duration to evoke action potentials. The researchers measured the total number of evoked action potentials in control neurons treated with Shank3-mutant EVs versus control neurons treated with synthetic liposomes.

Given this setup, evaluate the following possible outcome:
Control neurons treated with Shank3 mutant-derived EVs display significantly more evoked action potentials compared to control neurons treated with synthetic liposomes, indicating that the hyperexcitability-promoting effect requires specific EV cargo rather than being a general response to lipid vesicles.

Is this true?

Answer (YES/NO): YES